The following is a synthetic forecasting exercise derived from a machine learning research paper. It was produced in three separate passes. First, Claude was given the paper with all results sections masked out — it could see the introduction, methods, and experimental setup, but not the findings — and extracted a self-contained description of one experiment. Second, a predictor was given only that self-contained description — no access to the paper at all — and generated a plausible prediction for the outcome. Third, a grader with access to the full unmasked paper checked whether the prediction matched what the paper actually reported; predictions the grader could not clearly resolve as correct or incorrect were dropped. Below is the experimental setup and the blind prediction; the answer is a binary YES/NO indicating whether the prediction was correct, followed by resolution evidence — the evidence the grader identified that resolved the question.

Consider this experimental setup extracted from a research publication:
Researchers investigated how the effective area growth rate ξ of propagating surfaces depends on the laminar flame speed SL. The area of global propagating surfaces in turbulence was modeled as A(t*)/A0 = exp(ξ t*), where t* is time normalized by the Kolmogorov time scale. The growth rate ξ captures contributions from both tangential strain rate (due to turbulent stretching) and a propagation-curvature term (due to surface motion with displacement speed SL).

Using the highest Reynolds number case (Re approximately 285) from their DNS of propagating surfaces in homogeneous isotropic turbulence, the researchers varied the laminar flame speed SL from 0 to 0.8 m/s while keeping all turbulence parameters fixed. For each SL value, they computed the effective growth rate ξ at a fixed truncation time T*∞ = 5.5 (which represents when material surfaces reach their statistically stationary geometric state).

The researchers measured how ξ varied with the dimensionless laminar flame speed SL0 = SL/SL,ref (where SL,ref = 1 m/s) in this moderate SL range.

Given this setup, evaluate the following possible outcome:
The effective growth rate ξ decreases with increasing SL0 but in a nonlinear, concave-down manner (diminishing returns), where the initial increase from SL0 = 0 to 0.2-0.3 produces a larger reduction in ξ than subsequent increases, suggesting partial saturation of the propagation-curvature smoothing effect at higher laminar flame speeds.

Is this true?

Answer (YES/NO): NO